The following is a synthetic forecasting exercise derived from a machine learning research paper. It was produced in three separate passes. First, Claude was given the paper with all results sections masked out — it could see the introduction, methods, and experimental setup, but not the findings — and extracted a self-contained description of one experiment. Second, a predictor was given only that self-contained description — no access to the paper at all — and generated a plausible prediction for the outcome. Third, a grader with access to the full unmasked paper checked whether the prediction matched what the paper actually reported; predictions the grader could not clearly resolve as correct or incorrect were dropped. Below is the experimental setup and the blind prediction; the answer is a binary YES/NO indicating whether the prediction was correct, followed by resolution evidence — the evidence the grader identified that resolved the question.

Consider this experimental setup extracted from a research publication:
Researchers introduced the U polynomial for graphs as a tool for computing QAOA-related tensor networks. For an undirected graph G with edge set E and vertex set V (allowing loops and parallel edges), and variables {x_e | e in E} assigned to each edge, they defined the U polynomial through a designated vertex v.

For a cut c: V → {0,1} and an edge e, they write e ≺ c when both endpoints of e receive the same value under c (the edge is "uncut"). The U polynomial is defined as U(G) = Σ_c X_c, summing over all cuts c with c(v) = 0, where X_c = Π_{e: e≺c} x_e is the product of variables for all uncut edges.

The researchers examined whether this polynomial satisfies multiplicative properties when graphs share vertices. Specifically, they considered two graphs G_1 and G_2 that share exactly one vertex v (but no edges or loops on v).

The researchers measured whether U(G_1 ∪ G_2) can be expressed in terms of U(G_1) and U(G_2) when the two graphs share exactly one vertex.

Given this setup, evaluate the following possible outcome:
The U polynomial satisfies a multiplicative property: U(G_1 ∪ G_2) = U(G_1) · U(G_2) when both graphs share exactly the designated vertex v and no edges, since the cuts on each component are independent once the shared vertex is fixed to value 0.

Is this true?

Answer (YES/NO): YES